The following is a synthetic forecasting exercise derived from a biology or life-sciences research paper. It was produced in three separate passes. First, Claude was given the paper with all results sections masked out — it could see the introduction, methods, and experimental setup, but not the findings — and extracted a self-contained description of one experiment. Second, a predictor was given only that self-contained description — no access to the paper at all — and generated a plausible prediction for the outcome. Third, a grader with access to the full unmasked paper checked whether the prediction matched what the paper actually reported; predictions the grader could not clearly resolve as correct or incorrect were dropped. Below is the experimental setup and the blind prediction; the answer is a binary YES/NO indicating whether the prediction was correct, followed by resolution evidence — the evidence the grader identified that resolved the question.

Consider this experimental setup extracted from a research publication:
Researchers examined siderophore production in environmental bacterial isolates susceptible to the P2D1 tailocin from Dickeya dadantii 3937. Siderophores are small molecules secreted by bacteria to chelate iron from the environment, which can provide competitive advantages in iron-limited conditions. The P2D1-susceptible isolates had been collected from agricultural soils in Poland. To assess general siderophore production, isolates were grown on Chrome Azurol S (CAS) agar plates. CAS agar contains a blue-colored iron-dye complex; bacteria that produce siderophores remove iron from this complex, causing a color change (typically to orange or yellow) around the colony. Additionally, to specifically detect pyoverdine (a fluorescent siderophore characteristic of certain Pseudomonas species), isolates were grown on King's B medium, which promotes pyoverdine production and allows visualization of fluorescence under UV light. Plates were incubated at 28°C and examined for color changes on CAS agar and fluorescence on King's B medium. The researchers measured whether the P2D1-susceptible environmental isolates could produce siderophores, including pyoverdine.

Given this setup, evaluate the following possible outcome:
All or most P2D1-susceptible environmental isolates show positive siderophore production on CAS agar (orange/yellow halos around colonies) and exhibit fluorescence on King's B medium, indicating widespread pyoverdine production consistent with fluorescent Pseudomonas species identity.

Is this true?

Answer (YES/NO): NO